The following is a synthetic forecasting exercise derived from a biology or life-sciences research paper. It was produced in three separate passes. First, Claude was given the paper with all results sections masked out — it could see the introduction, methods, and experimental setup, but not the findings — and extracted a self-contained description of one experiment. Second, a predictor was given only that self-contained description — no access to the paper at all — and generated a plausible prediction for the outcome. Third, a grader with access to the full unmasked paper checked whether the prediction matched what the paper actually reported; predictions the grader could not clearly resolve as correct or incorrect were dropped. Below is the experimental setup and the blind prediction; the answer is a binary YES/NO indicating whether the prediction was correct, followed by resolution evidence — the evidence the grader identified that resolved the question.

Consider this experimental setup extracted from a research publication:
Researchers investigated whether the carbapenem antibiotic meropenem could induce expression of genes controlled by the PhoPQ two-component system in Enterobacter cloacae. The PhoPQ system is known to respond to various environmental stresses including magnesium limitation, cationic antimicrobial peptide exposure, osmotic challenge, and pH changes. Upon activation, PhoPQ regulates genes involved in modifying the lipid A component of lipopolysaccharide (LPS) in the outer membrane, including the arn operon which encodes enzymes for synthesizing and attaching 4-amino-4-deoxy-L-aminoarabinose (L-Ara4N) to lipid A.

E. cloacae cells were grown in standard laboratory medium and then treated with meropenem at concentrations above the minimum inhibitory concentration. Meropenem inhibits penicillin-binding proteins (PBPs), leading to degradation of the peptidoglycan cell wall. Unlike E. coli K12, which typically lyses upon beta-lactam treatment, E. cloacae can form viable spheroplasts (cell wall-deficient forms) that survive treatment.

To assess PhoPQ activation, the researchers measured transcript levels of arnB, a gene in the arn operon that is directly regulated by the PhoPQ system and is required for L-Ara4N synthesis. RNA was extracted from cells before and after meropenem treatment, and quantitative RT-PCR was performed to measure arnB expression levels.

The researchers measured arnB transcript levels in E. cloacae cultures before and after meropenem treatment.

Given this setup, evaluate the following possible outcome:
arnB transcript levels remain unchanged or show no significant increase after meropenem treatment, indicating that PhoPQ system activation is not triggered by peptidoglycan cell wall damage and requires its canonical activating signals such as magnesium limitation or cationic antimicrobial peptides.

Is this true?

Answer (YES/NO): NO